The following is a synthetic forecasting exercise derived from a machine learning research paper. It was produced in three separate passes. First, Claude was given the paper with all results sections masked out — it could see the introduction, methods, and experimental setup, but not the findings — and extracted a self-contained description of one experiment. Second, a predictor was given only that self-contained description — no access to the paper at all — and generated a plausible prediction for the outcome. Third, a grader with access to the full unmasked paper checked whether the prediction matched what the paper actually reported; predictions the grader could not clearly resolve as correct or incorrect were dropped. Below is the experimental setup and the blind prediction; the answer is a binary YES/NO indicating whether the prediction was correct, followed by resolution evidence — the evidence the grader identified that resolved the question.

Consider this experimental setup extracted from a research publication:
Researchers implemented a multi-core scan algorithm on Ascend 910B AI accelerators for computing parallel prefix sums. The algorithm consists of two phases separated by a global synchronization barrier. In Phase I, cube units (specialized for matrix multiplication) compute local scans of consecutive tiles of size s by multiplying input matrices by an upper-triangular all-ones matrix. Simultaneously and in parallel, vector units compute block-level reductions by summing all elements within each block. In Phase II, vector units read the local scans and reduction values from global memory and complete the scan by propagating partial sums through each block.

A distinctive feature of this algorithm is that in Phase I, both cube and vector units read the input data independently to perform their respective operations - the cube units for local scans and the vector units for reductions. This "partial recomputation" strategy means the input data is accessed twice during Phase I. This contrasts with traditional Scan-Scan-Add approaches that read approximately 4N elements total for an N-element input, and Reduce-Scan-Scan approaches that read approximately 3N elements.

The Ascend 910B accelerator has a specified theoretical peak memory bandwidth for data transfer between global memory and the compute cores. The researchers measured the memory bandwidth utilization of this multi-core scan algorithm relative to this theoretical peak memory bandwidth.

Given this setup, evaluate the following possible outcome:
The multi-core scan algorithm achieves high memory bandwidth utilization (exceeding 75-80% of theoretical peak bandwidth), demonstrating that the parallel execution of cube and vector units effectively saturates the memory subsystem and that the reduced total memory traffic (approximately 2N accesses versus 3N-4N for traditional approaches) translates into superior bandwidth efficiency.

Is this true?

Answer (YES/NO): NO